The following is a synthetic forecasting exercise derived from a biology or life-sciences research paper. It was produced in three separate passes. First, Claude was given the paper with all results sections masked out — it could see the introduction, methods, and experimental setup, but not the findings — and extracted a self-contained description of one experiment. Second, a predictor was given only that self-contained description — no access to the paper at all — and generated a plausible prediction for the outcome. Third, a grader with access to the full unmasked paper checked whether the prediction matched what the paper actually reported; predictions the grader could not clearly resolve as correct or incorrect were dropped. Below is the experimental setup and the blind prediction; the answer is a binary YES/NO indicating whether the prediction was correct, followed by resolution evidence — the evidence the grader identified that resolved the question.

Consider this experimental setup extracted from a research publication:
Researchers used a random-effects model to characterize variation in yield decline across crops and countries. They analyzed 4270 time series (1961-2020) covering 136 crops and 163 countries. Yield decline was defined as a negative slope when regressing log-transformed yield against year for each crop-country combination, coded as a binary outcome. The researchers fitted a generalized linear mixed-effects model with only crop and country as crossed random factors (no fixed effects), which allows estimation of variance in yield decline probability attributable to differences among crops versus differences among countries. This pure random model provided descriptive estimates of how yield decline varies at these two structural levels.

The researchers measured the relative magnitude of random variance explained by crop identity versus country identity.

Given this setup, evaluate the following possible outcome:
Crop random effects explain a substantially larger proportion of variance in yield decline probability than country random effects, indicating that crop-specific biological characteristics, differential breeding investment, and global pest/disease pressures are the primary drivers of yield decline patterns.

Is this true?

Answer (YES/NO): NO